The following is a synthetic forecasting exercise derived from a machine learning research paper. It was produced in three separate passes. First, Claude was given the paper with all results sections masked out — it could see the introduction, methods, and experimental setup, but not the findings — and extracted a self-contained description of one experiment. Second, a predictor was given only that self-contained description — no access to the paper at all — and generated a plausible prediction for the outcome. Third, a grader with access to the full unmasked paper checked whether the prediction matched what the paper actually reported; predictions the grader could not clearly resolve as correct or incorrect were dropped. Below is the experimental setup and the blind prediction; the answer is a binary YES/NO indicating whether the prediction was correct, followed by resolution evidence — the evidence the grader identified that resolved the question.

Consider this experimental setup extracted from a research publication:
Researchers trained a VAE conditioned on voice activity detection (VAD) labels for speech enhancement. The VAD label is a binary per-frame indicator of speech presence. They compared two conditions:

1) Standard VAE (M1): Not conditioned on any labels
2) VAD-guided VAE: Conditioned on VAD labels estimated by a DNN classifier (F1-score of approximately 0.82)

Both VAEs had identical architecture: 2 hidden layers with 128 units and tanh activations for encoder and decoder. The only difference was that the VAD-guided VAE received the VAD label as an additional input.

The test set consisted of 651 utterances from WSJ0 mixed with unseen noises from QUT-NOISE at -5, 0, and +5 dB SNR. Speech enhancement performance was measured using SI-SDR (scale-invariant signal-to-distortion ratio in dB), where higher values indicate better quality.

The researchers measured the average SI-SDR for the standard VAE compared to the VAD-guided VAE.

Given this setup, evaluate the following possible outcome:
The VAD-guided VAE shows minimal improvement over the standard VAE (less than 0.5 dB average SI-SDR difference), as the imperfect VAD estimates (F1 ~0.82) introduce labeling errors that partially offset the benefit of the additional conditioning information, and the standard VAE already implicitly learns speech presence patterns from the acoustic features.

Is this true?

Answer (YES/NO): NO